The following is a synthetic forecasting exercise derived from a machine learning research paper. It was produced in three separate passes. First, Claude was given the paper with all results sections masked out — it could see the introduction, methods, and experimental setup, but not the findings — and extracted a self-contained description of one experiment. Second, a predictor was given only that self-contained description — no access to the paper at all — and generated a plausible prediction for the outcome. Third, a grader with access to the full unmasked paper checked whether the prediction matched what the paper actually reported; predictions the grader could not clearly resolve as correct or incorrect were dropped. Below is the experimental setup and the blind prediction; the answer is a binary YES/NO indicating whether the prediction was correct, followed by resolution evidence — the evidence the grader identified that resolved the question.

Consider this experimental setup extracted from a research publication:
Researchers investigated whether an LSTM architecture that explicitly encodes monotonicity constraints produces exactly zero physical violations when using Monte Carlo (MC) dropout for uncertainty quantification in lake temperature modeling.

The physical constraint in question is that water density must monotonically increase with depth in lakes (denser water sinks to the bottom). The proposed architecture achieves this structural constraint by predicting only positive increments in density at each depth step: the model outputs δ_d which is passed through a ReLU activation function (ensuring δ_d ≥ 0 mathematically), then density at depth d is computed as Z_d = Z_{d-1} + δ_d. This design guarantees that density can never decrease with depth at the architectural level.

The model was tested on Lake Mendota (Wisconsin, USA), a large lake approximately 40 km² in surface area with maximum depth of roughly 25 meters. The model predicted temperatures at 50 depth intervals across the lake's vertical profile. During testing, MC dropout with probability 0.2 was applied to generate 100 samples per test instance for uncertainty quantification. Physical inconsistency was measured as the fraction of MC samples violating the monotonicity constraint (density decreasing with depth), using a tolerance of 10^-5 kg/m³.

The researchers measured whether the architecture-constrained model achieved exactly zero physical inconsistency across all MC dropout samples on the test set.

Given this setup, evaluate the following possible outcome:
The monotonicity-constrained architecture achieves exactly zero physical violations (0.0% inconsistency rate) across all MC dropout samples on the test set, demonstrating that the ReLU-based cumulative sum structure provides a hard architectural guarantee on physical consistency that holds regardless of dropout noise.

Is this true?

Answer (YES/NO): NO